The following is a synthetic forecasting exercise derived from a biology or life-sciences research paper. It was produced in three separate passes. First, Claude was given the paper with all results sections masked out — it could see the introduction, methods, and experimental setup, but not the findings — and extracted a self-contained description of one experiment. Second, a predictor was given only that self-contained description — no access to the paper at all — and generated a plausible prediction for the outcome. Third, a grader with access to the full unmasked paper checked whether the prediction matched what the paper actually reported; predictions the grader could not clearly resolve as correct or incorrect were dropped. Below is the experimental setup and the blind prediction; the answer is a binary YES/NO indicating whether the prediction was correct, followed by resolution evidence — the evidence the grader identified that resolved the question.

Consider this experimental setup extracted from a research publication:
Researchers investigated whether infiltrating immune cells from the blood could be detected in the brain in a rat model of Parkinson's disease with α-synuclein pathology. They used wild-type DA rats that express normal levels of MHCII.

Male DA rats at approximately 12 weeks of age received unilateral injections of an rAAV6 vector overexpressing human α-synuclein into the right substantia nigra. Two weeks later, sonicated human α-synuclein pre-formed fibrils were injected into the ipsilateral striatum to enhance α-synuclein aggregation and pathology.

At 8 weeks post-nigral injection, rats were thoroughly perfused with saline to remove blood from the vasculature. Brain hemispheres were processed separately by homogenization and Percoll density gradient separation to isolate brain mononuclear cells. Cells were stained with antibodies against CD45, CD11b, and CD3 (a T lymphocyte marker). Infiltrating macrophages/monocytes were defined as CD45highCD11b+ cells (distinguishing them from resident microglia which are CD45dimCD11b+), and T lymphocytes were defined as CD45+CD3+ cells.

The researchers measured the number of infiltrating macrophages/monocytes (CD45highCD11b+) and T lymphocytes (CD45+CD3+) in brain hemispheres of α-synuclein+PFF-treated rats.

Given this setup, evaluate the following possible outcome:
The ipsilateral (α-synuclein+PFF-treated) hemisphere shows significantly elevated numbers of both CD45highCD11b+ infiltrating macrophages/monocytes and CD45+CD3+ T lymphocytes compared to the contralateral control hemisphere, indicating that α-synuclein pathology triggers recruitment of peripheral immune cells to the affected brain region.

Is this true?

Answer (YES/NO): NO